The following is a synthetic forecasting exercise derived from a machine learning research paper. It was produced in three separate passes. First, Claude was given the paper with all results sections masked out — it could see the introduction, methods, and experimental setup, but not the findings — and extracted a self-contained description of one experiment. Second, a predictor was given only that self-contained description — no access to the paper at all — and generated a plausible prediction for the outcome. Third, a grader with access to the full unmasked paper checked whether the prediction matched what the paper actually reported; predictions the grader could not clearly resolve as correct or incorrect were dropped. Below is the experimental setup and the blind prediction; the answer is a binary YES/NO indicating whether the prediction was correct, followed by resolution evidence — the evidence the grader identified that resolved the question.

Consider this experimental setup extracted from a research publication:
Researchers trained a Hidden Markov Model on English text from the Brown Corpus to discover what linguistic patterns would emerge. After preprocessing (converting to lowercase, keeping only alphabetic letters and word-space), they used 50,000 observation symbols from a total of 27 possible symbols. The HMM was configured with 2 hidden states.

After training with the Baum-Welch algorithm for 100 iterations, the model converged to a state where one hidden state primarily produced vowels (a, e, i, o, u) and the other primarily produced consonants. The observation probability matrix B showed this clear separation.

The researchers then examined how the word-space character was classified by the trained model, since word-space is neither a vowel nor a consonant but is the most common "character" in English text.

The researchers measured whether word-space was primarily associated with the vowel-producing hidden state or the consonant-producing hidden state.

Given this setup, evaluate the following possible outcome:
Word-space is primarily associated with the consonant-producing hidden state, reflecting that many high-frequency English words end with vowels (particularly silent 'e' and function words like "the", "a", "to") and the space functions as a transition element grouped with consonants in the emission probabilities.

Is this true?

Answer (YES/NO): NO